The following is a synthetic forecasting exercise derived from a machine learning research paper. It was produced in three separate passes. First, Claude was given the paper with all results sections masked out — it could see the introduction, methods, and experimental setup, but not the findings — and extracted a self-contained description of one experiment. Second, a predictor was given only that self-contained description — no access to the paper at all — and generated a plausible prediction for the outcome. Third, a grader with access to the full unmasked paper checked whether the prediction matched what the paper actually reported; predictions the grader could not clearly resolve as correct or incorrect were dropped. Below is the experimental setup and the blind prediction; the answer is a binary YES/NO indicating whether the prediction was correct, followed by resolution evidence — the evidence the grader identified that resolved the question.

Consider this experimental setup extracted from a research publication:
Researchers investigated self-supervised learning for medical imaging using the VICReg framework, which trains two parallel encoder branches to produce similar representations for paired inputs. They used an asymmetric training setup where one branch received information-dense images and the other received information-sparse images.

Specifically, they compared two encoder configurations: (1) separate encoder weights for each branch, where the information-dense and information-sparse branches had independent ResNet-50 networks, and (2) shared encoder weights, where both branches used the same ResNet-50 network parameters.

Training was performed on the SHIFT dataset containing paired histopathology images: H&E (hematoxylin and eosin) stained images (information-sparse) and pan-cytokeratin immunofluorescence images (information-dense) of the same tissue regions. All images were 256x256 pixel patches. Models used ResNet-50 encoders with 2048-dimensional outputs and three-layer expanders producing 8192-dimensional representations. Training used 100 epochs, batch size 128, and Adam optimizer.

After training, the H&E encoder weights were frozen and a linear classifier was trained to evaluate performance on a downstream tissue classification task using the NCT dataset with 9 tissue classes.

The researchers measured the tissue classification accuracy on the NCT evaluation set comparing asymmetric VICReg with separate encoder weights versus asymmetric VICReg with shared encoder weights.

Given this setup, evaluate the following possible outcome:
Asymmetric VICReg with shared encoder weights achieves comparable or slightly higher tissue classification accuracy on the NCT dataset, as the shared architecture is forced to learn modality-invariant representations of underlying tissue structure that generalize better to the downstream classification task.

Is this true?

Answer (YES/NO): NO